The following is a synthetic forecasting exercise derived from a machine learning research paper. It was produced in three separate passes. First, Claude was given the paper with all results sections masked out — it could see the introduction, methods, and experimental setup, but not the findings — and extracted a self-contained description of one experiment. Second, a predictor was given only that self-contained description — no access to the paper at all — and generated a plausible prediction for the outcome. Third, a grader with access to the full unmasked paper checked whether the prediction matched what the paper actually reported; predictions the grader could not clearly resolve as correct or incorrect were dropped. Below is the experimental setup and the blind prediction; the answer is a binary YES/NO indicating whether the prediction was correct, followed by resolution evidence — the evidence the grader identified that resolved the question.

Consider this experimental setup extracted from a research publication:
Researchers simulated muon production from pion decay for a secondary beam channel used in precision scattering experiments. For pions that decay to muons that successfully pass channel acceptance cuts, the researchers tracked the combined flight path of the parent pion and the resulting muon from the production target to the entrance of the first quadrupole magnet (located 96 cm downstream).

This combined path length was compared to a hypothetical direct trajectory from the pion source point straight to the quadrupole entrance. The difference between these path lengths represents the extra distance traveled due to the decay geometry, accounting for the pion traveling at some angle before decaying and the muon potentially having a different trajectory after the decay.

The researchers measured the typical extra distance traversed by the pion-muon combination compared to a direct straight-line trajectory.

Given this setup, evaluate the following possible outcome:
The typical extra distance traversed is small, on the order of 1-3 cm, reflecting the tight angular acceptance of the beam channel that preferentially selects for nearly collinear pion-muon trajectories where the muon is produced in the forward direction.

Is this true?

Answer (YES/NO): NO